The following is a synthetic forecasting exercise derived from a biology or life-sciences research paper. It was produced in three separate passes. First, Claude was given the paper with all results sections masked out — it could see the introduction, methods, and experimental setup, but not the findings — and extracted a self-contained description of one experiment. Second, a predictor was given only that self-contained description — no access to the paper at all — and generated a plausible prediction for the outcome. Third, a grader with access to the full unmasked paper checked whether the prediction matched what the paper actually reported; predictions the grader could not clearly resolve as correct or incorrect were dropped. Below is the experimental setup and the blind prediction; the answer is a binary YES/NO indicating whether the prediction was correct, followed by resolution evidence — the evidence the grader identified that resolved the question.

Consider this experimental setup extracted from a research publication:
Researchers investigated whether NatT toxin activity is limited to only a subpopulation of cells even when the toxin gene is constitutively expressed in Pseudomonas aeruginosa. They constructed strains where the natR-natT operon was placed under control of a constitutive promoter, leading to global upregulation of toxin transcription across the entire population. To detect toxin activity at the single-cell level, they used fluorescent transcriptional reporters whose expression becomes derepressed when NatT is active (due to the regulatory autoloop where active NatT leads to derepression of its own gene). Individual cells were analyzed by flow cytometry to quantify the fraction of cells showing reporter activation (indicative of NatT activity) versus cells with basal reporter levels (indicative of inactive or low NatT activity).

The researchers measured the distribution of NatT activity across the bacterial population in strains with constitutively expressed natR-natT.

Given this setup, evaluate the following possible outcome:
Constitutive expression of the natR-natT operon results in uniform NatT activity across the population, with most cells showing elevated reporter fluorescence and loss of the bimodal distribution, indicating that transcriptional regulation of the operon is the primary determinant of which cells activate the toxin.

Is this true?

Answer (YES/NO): NO